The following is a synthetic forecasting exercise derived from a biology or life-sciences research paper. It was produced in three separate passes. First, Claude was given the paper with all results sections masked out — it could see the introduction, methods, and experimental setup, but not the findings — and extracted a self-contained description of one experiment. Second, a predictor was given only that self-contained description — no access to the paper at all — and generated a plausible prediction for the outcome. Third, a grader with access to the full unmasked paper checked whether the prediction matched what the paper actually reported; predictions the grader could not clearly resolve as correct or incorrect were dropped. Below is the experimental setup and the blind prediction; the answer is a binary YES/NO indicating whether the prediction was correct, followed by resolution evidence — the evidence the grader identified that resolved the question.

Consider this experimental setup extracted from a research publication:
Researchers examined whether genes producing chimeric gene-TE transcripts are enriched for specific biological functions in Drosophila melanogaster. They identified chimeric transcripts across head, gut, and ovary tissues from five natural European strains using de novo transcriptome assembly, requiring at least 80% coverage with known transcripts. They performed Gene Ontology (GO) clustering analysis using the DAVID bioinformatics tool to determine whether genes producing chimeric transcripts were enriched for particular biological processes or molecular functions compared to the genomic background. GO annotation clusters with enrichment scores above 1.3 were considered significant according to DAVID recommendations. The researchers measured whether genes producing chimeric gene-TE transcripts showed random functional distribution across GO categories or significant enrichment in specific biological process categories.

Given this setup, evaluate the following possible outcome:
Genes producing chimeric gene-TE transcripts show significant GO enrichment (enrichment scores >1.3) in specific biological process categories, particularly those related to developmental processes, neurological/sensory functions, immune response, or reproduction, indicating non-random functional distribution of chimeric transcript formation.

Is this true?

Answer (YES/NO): YES